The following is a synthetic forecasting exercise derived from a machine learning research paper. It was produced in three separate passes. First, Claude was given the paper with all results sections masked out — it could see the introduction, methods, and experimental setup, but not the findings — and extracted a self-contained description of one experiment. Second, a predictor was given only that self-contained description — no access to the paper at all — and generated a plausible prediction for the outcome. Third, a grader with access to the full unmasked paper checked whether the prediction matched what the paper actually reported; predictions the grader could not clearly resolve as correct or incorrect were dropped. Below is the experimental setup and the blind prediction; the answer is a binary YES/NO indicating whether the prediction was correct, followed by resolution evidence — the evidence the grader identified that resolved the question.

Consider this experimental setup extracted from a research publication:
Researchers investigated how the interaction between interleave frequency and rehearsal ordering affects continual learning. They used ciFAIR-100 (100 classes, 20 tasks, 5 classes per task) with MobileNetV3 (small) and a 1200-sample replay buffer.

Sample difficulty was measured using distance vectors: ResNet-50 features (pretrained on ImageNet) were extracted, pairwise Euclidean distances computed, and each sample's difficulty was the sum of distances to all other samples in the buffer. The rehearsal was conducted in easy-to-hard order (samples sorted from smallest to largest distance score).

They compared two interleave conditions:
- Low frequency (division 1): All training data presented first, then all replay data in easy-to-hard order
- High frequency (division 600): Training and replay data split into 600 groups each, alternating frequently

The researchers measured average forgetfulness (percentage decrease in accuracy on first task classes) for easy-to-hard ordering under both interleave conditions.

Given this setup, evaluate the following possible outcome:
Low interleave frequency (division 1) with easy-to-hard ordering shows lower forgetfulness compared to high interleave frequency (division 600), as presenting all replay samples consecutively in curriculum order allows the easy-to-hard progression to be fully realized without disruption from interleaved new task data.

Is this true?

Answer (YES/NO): NO